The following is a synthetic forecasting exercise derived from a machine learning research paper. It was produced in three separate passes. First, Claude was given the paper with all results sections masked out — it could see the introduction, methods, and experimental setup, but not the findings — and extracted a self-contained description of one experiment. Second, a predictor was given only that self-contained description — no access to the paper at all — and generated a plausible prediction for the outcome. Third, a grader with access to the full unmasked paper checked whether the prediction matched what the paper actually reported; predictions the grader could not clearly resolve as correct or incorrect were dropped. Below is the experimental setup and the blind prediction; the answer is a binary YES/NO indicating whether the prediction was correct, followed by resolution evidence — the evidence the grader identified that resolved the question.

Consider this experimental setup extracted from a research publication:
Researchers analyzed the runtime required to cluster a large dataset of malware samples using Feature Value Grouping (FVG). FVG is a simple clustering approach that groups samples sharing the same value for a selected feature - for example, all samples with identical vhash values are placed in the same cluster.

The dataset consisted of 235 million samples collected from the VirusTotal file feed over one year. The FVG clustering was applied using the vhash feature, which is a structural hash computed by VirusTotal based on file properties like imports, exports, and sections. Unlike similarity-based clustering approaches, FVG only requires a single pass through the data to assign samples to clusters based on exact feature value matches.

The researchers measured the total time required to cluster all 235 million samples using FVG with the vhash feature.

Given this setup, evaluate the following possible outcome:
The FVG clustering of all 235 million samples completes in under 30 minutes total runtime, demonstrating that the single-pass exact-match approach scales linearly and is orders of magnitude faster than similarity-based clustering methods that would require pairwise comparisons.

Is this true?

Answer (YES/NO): NO